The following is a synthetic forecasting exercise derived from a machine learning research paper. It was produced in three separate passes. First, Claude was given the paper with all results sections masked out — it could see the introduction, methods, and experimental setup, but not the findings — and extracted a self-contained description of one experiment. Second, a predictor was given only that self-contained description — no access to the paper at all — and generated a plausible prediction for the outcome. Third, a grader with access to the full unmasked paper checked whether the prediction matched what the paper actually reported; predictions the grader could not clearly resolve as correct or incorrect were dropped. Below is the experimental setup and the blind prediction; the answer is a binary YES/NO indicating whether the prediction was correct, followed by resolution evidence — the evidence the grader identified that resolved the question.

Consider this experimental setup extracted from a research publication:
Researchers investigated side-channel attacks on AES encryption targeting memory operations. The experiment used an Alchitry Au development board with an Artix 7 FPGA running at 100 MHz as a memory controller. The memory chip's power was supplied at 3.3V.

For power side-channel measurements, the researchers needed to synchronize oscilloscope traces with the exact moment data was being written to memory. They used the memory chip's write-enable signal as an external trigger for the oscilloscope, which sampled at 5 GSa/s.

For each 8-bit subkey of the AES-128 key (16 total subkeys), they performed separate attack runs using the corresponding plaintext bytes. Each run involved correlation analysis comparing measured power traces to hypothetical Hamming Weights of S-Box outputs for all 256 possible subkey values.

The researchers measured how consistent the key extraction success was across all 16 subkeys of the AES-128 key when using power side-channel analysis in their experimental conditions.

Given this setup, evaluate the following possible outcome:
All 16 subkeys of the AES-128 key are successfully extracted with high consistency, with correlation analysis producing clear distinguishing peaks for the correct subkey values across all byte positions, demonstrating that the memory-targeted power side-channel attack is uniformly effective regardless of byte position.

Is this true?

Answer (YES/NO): NO